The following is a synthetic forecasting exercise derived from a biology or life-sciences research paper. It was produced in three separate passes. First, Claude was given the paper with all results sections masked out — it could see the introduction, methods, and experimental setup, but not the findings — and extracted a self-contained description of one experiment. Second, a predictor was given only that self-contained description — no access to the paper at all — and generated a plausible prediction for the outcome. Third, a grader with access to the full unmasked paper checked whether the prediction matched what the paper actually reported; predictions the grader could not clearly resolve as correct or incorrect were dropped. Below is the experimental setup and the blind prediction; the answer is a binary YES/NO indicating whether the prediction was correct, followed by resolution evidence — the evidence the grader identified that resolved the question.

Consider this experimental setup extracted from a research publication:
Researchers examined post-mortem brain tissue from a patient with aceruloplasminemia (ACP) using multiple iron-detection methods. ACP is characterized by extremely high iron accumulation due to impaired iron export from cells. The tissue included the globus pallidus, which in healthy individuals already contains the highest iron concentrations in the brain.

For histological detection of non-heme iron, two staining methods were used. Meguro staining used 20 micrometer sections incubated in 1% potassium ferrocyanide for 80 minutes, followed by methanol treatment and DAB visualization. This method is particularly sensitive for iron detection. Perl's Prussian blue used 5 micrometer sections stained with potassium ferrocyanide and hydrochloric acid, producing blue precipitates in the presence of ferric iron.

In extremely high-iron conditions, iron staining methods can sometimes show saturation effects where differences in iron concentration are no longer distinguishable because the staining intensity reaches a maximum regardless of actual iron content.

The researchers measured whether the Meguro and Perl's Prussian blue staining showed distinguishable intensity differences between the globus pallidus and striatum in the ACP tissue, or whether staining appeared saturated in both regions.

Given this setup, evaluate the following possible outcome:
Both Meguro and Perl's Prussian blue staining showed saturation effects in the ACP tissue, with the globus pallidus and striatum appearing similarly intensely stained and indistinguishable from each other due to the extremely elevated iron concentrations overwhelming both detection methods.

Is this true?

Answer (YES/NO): NO